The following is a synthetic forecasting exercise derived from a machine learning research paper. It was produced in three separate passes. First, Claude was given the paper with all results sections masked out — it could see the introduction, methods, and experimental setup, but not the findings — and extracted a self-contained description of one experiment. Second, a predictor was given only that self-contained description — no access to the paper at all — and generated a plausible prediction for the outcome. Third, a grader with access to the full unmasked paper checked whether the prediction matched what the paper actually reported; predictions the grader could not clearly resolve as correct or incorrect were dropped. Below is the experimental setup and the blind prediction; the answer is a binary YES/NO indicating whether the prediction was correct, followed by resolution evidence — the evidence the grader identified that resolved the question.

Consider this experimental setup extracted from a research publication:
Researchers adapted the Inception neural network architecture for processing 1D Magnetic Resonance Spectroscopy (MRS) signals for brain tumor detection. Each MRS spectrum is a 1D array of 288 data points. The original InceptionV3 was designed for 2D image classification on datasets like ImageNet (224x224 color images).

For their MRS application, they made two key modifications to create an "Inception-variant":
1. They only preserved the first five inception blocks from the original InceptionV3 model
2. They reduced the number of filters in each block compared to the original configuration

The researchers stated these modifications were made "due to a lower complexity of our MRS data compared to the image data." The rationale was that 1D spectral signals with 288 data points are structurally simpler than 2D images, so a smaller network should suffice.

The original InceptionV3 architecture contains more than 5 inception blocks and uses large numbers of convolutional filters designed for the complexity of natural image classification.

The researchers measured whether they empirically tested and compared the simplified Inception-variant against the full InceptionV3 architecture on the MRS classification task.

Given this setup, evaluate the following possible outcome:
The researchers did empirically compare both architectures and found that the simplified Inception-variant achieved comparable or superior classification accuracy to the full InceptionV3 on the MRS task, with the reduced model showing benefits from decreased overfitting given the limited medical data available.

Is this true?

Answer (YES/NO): NO